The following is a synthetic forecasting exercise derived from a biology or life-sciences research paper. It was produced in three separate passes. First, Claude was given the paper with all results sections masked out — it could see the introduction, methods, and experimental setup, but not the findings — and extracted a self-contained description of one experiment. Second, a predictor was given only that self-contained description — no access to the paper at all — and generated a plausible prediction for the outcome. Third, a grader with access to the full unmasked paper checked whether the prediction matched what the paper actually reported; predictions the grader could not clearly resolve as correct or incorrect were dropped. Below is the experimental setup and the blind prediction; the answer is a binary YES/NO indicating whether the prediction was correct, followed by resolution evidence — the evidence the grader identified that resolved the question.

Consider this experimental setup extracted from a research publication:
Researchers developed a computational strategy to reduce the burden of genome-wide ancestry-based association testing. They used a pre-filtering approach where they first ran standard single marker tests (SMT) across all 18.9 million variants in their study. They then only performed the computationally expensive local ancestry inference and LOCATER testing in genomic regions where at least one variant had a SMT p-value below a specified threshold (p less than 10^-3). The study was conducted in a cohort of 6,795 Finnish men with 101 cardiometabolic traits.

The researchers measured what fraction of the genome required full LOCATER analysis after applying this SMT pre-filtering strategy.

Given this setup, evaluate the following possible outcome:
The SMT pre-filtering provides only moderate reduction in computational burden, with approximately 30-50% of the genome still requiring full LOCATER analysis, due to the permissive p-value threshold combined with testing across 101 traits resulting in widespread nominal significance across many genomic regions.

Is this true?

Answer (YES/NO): NO